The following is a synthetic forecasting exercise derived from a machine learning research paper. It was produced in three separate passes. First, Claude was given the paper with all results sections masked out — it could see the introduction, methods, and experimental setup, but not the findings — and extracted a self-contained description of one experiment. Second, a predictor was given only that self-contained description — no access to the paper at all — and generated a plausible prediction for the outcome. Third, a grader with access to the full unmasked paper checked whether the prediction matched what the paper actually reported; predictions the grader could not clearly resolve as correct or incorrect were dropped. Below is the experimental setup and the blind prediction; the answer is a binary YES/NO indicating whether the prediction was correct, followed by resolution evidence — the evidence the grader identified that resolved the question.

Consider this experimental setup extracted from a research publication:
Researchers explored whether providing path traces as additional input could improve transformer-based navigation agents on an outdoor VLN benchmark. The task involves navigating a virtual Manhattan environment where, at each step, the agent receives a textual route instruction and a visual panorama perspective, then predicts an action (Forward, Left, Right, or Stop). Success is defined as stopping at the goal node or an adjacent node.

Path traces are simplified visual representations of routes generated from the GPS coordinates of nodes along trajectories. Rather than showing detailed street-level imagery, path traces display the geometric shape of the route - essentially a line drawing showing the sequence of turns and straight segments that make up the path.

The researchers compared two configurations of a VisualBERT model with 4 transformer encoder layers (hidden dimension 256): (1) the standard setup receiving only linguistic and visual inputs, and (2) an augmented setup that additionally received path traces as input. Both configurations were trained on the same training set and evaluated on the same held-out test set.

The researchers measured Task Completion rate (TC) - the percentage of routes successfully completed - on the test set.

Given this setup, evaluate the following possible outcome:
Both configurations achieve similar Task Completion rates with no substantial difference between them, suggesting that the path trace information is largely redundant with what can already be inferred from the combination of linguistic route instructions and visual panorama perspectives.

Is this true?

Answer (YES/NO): NO